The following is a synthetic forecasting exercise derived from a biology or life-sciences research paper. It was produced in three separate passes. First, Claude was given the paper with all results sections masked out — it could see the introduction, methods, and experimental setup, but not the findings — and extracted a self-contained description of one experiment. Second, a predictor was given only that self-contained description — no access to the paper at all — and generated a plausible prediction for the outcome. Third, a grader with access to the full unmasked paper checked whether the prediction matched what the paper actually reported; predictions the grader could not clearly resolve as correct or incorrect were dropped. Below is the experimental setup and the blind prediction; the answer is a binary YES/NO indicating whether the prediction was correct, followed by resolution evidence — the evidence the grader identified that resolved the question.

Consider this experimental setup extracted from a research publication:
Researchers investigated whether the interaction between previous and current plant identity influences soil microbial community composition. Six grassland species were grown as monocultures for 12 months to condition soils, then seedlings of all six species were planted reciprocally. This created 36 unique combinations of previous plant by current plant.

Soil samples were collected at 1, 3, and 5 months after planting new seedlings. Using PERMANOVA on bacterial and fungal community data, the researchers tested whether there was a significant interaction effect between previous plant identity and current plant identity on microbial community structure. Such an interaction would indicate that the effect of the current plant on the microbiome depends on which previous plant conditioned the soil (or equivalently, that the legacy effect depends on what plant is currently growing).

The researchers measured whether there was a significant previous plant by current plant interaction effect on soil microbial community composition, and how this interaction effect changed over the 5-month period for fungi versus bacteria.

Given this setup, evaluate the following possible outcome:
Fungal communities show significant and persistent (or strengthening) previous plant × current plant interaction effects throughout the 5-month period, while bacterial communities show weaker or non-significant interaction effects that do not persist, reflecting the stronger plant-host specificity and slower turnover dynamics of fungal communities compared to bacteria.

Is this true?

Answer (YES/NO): NO